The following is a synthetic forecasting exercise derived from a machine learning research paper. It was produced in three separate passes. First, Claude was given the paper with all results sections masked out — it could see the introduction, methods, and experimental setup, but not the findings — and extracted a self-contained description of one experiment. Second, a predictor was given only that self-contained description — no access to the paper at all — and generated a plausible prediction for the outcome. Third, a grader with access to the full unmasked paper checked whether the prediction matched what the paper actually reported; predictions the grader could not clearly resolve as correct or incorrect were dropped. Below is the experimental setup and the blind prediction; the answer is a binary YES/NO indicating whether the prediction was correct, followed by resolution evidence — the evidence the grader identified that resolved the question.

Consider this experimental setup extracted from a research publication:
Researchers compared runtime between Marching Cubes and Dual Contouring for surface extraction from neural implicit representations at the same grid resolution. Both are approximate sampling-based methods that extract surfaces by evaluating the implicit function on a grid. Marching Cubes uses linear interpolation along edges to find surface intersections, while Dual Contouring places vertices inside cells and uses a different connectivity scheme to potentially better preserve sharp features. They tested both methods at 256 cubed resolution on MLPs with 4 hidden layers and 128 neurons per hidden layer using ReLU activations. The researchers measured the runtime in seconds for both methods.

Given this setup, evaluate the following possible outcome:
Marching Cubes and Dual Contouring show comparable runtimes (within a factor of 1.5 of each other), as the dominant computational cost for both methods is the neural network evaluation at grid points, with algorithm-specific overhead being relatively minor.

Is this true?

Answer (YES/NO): NO